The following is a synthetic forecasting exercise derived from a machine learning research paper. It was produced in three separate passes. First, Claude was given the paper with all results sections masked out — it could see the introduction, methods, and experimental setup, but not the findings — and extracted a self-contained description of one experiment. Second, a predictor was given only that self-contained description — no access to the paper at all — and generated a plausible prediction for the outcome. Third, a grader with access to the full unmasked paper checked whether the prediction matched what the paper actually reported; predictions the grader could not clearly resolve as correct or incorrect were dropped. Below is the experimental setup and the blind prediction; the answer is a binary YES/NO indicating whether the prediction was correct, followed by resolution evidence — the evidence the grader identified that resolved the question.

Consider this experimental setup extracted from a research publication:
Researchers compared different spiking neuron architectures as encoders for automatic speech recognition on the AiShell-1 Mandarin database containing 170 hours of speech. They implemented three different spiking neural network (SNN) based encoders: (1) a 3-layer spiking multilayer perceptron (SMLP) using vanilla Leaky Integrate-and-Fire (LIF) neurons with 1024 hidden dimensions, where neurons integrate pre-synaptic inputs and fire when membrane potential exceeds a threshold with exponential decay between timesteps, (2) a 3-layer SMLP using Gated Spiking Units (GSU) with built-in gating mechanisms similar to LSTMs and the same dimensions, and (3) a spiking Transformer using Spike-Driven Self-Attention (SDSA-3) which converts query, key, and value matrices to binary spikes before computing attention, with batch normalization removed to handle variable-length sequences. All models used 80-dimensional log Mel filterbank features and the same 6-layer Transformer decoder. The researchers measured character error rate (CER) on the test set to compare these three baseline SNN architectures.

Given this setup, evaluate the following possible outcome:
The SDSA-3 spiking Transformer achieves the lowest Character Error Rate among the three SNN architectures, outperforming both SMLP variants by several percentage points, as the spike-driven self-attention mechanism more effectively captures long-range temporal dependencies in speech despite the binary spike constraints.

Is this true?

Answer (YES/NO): NO